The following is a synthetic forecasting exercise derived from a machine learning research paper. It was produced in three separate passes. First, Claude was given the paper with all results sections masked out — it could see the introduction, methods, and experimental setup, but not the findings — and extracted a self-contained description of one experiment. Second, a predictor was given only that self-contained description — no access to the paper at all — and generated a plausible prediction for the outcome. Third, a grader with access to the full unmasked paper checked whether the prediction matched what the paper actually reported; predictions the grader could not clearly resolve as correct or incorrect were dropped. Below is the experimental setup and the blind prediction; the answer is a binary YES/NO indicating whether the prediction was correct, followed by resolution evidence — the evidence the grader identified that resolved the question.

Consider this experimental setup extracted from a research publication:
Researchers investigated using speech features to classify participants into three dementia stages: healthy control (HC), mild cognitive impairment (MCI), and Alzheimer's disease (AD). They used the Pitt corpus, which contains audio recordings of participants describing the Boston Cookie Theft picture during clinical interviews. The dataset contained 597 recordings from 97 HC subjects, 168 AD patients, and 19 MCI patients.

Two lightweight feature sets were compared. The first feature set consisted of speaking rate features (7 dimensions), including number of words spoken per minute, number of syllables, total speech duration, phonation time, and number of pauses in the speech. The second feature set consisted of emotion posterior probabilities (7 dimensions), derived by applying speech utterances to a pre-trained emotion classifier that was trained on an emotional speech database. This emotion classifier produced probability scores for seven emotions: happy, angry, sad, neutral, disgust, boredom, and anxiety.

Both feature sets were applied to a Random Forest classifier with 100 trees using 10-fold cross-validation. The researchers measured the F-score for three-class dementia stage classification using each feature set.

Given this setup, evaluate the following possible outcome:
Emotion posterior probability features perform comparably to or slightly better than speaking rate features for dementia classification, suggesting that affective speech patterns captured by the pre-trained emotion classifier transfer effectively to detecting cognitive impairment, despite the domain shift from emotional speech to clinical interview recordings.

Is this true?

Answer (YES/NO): NO